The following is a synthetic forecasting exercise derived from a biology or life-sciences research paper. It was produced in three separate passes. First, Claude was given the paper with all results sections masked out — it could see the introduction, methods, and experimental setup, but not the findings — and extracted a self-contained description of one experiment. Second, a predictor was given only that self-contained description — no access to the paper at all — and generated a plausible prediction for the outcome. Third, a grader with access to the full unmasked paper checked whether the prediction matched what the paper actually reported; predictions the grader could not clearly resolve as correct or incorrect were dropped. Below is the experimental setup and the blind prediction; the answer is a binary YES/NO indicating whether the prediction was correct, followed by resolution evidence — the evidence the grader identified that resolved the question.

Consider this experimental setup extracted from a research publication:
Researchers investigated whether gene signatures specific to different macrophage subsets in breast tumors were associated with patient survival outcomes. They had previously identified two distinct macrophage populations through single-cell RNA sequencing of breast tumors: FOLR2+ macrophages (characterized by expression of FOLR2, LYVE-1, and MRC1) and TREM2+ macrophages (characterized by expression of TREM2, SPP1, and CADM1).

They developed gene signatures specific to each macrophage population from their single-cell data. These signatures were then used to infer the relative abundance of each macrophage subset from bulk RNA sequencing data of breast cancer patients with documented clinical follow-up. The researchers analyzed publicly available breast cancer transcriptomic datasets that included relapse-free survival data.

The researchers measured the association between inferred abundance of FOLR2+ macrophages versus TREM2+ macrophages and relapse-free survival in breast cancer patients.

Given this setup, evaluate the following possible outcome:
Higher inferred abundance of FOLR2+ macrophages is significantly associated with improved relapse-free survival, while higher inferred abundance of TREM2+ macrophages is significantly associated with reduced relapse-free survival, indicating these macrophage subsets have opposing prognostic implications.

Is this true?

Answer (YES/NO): NO